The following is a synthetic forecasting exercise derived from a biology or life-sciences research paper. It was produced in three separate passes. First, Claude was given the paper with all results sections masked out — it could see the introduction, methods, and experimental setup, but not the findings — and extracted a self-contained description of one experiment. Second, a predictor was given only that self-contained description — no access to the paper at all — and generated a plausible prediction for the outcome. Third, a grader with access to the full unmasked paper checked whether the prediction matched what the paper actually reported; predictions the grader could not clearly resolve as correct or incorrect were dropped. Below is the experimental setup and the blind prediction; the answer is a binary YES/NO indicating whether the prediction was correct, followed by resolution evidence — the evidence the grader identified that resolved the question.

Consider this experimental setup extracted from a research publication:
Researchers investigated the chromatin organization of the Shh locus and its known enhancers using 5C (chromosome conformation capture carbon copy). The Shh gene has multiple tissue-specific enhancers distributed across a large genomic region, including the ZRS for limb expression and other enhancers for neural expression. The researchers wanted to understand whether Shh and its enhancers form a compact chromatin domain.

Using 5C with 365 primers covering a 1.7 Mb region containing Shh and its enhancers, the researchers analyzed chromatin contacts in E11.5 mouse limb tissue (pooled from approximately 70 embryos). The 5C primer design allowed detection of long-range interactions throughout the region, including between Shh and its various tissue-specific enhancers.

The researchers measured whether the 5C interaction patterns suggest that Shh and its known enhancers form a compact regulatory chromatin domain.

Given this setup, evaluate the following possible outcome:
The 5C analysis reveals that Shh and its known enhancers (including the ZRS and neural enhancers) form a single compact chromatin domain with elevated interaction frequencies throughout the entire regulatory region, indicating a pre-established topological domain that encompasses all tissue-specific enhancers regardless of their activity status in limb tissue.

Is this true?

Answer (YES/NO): YES